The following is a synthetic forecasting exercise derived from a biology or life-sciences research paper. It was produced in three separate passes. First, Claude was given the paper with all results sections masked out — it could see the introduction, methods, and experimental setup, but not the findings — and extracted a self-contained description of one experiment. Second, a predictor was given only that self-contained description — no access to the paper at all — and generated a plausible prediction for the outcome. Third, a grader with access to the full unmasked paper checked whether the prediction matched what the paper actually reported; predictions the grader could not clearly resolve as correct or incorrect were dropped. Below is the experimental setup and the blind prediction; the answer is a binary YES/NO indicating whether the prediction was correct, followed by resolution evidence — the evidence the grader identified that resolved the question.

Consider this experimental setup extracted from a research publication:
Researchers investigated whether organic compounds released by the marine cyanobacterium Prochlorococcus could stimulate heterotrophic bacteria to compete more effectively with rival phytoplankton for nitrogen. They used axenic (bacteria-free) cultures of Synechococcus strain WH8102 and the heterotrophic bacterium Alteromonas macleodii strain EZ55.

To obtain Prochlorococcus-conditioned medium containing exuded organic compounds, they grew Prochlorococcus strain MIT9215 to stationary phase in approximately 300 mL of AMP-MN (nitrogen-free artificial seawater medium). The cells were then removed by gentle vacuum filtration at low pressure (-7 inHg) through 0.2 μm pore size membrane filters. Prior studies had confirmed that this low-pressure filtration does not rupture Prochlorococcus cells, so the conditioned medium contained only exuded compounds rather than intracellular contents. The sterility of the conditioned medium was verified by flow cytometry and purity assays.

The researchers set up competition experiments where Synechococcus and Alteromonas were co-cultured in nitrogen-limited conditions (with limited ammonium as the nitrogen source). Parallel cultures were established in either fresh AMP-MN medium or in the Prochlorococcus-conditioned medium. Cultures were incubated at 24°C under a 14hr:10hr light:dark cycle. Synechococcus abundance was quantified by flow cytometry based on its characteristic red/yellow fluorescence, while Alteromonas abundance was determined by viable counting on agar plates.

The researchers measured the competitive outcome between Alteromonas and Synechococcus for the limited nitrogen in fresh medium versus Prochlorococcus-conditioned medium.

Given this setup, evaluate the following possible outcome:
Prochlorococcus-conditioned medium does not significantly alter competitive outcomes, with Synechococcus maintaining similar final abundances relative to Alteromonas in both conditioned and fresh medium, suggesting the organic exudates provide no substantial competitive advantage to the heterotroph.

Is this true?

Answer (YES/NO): NO